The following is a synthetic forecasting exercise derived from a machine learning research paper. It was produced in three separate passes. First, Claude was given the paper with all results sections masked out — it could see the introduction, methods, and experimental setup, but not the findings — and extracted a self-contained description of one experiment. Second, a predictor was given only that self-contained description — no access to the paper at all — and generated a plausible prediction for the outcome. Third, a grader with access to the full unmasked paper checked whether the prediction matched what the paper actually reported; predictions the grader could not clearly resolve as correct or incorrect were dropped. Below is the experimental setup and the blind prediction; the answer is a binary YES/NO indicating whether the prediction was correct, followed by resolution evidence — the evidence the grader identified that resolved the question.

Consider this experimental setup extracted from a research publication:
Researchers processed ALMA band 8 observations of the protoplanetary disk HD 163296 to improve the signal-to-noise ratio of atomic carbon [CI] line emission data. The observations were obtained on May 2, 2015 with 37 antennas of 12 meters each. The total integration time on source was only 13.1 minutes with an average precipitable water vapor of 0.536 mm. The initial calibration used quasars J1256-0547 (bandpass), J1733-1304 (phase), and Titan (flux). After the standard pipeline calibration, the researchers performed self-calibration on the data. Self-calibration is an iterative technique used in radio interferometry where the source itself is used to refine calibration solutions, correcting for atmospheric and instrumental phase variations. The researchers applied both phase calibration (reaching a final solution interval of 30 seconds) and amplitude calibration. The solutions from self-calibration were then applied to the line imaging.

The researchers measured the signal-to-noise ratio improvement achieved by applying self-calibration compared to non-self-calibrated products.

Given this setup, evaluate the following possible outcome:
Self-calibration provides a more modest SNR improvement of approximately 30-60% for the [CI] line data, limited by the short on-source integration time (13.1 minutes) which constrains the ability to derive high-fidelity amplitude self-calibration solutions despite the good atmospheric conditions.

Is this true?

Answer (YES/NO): NO